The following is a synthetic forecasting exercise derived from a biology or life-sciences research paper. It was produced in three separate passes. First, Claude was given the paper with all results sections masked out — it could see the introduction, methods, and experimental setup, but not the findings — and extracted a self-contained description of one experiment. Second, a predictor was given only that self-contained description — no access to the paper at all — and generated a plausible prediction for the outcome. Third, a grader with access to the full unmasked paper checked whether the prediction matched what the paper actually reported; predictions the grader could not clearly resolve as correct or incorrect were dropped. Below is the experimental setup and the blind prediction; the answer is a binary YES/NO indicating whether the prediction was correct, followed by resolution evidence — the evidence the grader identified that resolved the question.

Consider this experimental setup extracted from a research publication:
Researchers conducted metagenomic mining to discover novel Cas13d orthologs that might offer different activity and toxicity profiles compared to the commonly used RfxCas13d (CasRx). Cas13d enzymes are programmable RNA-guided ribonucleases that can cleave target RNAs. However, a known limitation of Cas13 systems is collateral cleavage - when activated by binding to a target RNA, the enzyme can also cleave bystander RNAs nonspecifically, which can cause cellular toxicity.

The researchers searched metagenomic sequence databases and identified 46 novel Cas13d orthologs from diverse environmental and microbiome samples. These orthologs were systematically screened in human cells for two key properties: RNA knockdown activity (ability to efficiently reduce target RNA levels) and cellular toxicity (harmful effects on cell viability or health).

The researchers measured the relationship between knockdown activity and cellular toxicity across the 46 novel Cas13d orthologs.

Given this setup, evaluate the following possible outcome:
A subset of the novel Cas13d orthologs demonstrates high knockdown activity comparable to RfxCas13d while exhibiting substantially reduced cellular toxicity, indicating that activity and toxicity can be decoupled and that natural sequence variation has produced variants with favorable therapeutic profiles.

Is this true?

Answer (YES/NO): YES